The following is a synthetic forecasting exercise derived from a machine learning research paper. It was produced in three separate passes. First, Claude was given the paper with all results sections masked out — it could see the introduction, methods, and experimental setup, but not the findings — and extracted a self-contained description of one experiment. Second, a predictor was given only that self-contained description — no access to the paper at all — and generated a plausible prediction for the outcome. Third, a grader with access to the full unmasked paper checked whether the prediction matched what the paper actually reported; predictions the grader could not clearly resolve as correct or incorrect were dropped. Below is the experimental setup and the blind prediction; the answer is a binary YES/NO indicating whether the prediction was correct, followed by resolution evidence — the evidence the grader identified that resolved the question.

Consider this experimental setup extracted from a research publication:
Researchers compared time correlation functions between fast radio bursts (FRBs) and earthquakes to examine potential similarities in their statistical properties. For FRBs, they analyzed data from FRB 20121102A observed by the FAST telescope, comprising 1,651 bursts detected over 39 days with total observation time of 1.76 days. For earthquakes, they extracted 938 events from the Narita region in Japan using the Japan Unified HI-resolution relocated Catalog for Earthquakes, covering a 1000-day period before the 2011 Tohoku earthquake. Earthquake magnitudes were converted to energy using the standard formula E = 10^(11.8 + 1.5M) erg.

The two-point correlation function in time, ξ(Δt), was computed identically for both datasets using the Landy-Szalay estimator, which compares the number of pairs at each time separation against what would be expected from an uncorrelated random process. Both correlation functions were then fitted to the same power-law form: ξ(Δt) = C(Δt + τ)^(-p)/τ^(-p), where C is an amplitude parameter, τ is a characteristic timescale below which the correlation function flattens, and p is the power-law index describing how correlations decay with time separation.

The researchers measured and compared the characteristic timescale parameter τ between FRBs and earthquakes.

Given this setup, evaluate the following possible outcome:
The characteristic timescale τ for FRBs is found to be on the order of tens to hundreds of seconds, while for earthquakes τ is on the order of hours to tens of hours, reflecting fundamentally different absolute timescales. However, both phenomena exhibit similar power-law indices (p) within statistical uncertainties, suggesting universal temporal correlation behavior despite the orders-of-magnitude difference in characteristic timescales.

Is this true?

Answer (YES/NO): NO